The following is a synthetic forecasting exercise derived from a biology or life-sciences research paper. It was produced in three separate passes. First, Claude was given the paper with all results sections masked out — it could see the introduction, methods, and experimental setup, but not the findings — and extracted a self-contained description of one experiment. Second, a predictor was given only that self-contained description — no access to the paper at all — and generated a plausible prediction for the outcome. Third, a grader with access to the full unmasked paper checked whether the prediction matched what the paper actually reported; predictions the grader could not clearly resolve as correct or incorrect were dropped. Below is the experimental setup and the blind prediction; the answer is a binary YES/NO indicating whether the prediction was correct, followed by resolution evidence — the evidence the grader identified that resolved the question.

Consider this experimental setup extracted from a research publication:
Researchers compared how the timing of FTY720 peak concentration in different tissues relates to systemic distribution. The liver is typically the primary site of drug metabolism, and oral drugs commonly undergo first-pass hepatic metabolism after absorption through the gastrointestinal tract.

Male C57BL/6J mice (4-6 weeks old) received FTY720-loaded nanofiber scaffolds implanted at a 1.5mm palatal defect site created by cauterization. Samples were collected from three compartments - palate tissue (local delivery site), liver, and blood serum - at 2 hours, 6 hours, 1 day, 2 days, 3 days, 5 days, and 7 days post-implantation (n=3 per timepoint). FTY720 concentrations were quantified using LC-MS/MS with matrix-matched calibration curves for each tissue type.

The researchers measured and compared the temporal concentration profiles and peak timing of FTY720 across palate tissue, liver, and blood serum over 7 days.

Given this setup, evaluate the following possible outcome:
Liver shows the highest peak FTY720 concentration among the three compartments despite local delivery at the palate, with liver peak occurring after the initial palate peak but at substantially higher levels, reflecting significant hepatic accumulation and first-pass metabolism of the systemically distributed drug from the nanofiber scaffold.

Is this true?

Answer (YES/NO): NO